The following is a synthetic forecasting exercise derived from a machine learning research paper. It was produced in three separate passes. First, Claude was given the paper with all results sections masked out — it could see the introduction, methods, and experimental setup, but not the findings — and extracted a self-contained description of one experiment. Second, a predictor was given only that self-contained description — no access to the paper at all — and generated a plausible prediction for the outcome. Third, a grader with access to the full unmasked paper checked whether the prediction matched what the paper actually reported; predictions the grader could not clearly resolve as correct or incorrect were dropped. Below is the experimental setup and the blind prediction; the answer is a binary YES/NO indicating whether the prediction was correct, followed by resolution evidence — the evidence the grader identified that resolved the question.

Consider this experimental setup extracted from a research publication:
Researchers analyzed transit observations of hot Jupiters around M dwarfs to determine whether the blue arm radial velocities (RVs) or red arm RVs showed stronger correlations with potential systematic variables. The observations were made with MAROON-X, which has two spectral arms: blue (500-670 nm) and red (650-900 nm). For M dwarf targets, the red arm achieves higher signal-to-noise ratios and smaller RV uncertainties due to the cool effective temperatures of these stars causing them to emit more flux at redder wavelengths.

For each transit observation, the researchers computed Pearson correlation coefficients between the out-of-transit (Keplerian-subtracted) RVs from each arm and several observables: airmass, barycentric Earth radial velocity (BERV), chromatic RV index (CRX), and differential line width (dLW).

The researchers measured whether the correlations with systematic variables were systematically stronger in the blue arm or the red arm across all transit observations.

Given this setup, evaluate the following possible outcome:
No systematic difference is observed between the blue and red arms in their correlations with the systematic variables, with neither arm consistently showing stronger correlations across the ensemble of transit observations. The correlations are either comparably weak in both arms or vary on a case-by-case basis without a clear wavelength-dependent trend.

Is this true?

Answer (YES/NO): NO